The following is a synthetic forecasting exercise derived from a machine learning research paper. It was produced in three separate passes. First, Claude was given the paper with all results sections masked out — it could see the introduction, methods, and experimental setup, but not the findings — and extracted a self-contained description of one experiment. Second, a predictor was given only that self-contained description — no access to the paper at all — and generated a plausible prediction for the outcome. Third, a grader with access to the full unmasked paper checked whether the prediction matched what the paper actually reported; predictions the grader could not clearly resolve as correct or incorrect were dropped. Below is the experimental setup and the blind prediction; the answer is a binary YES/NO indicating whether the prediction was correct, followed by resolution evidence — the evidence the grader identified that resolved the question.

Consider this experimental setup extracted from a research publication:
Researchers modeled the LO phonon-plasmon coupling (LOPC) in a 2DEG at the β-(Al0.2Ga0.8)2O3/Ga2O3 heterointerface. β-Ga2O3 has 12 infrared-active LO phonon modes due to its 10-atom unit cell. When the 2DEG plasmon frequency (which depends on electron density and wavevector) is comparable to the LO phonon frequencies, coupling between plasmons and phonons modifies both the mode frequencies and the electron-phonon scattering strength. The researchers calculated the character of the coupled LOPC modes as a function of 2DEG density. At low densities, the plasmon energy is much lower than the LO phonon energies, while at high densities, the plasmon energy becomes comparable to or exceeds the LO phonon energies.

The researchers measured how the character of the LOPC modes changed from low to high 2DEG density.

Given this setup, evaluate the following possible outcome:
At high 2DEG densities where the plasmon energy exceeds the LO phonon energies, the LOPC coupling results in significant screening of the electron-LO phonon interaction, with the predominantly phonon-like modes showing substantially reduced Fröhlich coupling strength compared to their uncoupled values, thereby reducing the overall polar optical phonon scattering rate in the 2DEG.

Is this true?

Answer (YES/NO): YES